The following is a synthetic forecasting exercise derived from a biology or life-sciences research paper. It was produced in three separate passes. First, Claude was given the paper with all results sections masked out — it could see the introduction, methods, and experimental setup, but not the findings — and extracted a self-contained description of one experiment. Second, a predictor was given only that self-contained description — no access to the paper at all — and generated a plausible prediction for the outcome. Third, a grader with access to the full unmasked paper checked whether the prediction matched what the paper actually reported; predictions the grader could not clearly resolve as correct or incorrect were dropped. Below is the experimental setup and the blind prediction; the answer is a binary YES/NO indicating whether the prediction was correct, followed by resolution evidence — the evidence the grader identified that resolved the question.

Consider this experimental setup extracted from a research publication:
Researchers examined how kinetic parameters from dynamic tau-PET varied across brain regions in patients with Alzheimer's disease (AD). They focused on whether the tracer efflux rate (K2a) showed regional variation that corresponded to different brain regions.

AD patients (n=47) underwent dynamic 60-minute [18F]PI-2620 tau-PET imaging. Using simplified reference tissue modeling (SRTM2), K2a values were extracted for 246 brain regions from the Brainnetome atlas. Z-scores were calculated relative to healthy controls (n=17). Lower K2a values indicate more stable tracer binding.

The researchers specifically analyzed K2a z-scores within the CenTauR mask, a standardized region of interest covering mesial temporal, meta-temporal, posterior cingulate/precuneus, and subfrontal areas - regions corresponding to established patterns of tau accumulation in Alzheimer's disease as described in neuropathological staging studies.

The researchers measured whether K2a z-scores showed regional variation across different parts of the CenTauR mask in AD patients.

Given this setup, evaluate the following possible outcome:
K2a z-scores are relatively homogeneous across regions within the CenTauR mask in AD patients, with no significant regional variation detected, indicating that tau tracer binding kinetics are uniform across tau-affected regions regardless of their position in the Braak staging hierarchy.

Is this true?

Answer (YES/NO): NO